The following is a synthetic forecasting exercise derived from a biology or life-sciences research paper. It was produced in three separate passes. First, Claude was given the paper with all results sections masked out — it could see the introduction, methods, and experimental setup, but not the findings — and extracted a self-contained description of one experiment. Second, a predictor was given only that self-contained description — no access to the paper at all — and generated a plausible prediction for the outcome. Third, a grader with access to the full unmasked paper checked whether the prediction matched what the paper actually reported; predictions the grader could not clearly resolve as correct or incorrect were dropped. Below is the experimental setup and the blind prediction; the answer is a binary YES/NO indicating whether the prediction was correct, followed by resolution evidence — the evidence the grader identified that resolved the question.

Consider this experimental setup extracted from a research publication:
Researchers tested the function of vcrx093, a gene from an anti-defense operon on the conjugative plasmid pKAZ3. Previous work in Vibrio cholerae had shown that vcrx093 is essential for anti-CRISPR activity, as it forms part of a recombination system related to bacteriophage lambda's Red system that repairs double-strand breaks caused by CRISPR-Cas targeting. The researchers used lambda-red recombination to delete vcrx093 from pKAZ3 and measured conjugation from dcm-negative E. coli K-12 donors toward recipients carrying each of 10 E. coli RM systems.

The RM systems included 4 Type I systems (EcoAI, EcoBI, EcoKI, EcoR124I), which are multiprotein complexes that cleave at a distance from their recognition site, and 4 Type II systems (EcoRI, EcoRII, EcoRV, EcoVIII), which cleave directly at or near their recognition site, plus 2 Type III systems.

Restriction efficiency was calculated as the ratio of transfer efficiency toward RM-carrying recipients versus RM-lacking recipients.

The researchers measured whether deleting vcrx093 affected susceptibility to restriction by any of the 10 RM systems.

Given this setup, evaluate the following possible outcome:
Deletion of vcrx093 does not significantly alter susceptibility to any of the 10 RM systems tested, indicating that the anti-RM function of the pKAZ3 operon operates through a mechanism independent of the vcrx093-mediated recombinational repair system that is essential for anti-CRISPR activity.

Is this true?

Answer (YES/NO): NO